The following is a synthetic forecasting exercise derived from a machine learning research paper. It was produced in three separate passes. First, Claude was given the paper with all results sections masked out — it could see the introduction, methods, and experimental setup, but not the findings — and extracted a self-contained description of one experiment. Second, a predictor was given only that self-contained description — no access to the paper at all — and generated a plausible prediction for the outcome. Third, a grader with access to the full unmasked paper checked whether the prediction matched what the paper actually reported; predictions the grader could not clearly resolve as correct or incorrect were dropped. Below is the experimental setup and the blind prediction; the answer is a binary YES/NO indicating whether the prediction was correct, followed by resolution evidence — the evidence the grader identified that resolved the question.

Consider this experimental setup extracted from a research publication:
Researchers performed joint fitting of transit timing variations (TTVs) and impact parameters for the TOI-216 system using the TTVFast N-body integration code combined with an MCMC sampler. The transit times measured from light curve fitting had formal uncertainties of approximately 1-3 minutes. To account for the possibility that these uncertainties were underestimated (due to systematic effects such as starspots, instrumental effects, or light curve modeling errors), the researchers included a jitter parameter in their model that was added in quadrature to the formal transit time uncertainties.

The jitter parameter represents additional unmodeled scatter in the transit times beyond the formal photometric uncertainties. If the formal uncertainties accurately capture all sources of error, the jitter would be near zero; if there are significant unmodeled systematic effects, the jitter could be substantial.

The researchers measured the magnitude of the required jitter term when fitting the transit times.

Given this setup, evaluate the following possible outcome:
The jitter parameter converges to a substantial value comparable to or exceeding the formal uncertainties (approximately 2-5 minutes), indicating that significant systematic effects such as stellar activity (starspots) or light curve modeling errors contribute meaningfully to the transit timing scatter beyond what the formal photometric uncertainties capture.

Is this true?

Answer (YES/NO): NO